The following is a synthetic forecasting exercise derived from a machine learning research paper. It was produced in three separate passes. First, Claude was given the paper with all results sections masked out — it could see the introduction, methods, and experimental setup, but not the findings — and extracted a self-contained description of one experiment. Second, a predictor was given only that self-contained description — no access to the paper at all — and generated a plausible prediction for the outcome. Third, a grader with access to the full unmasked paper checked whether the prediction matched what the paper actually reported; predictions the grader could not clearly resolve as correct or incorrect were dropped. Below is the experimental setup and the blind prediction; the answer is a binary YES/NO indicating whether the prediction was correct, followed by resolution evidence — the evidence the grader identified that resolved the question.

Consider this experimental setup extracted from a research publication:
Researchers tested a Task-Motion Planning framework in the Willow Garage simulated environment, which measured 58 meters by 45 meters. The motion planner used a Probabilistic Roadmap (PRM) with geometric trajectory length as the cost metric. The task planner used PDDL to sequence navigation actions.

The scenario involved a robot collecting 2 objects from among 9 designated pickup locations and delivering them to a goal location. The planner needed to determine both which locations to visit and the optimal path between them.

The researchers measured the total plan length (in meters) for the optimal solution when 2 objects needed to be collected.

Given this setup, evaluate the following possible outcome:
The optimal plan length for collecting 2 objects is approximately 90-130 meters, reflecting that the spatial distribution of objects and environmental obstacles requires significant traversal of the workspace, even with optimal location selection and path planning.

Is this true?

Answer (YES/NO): NO